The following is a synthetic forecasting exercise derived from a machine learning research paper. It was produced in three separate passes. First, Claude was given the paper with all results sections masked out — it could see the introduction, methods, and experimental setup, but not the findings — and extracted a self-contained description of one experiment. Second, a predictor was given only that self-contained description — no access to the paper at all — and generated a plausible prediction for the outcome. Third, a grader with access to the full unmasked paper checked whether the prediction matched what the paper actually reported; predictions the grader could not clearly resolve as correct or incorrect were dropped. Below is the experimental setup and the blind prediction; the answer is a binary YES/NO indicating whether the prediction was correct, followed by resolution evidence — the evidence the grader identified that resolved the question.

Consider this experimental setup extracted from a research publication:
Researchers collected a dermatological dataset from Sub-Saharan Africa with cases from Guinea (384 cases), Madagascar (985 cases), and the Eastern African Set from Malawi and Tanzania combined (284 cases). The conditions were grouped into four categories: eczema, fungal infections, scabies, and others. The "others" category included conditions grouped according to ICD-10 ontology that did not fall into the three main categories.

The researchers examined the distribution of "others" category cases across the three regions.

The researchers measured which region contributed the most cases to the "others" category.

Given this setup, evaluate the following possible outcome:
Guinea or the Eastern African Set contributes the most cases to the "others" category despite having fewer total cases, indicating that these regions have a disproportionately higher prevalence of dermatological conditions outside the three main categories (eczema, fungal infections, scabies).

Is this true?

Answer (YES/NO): YES